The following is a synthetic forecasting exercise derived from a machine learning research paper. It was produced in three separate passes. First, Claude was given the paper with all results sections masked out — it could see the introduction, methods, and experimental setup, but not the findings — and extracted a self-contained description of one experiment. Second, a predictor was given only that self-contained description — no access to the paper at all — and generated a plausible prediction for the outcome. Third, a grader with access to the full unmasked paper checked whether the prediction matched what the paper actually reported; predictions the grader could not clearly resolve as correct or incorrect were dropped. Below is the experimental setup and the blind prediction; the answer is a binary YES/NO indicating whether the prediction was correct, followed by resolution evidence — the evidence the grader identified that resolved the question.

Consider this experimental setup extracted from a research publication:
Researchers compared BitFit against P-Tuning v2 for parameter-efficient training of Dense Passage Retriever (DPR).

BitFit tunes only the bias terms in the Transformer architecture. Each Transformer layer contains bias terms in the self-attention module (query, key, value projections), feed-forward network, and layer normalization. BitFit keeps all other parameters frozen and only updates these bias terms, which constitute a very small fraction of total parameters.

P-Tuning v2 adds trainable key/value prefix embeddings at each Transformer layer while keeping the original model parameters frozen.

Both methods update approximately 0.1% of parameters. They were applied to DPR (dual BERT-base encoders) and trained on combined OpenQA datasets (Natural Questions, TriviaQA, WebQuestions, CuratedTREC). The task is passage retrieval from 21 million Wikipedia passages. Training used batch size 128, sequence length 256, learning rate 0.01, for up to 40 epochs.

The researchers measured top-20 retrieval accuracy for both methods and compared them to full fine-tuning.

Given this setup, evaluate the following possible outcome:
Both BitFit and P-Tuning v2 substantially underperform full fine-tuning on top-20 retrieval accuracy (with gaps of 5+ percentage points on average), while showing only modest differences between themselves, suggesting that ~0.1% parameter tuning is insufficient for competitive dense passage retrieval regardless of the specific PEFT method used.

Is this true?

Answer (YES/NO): NO